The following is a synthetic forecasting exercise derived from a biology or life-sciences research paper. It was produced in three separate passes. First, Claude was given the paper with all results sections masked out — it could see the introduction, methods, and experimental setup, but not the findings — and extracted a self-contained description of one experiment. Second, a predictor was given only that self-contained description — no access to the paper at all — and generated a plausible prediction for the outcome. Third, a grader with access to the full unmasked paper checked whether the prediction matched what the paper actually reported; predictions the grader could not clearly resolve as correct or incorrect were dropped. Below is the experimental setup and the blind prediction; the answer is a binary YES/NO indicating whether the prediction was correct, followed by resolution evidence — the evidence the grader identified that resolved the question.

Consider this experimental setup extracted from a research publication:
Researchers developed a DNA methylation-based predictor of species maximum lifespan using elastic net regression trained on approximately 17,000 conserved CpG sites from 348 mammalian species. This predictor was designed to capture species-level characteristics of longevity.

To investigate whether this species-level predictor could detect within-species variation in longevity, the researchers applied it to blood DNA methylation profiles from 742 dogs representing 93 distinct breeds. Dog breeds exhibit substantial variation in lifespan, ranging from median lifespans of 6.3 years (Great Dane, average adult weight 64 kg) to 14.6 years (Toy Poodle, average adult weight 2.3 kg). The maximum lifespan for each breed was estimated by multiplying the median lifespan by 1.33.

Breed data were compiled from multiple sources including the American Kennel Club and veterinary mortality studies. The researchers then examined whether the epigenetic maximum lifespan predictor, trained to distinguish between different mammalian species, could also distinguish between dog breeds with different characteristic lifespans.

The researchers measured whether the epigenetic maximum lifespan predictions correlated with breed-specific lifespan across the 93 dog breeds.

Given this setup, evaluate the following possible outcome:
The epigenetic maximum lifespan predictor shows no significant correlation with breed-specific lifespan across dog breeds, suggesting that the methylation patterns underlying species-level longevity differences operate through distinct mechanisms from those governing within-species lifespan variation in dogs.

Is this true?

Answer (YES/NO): YES